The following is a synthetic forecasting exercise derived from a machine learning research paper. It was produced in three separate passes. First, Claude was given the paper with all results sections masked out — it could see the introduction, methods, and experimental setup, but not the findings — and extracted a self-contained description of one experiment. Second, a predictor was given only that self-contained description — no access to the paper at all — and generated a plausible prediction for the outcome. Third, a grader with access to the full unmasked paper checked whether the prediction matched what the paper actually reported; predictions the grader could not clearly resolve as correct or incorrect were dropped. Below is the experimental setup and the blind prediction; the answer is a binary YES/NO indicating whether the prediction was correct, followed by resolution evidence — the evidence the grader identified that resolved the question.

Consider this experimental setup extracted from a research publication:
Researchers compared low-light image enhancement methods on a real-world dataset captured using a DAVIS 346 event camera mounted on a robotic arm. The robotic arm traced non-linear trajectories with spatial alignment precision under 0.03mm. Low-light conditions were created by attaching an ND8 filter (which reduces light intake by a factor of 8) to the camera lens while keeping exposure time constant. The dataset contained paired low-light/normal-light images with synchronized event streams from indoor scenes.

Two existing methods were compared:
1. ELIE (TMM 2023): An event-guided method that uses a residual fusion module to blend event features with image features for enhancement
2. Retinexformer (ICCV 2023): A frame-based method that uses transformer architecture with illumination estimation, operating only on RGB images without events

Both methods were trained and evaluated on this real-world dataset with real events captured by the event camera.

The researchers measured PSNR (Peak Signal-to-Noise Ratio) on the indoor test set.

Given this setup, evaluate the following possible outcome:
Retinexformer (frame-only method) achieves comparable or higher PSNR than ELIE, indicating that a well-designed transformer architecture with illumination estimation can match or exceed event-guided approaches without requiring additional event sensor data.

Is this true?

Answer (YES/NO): YES